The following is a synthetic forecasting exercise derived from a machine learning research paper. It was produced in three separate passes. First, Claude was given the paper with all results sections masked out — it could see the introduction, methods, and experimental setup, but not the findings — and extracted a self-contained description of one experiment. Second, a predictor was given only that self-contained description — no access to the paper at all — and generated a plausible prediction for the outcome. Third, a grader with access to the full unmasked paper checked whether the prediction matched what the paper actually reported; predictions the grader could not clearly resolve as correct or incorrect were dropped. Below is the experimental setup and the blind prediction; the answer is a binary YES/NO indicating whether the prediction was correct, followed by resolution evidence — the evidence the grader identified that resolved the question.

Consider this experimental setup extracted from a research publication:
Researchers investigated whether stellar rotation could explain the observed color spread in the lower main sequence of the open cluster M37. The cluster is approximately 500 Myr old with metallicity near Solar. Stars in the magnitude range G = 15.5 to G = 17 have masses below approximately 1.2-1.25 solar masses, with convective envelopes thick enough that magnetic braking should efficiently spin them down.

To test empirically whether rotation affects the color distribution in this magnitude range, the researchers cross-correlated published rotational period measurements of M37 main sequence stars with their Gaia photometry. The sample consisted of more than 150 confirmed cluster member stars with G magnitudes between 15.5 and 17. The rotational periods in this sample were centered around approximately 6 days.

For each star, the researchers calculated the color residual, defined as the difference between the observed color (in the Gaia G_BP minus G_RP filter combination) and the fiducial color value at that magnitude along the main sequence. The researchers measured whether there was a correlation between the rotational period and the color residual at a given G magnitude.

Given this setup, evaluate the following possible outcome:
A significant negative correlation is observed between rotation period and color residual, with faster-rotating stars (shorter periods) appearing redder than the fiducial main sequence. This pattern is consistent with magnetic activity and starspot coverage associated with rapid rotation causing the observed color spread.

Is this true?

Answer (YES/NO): NO